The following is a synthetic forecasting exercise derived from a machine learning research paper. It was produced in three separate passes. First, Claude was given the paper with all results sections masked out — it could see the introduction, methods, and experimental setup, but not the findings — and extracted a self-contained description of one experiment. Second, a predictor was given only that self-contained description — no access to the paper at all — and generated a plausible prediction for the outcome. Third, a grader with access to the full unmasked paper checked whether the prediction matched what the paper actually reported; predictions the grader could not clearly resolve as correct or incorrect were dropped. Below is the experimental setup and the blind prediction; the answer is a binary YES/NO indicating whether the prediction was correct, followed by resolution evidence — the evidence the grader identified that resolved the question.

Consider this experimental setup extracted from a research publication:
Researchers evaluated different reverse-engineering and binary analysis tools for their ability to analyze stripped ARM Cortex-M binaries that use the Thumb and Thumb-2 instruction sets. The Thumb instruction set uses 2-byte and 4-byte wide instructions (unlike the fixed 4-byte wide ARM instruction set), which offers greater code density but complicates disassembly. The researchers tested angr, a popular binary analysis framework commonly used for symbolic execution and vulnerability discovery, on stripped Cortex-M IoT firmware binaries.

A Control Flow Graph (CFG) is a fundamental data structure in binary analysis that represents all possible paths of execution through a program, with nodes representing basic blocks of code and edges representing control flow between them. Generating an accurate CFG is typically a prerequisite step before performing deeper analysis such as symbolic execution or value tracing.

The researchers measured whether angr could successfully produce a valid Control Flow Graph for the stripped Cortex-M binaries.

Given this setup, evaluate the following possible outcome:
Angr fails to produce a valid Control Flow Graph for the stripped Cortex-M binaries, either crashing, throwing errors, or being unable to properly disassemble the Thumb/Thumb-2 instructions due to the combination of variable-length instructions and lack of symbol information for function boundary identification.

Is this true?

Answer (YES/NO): YES